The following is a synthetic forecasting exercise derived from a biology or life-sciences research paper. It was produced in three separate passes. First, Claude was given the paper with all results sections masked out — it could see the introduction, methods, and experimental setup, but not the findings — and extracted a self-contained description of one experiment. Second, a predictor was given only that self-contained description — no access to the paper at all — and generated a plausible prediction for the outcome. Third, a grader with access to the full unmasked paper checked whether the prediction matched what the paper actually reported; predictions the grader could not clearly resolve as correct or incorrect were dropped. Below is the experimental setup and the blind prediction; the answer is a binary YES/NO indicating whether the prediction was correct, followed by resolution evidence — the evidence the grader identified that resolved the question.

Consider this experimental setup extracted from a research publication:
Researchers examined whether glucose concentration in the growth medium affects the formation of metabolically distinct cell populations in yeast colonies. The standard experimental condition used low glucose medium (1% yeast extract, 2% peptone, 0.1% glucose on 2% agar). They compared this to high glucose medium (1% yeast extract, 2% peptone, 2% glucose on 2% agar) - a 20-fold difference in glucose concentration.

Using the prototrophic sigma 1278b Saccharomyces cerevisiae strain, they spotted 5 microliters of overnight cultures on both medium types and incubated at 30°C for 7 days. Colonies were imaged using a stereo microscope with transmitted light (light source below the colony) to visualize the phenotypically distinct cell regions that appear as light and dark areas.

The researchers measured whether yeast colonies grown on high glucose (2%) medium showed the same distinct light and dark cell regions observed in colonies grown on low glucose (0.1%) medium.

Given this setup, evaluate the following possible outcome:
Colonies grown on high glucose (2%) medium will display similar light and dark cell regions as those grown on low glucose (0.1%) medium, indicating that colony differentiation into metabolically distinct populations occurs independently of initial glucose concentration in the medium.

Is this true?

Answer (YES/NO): NO